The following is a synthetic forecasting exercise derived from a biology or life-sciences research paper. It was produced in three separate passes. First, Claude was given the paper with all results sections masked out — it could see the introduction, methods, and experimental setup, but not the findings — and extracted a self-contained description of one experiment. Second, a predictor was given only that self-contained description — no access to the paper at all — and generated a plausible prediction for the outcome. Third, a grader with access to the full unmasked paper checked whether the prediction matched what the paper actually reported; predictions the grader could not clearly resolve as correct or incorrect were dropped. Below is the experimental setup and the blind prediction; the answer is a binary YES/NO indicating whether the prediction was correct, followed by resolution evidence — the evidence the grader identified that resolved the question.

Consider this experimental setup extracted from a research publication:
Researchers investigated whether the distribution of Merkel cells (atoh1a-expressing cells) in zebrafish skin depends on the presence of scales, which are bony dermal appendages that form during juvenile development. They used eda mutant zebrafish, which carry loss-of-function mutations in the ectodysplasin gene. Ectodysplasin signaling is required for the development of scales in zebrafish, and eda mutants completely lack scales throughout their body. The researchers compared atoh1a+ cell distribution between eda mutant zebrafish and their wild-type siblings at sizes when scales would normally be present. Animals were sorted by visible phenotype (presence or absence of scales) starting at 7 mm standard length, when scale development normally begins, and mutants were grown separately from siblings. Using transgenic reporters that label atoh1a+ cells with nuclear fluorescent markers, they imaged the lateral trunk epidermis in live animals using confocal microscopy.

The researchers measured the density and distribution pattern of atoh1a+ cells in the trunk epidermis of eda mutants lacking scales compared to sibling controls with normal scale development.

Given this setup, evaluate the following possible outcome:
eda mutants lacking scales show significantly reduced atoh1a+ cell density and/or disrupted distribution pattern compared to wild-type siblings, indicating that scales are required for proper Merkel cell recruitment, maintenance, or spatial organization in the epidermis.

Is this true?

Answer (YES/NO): YES